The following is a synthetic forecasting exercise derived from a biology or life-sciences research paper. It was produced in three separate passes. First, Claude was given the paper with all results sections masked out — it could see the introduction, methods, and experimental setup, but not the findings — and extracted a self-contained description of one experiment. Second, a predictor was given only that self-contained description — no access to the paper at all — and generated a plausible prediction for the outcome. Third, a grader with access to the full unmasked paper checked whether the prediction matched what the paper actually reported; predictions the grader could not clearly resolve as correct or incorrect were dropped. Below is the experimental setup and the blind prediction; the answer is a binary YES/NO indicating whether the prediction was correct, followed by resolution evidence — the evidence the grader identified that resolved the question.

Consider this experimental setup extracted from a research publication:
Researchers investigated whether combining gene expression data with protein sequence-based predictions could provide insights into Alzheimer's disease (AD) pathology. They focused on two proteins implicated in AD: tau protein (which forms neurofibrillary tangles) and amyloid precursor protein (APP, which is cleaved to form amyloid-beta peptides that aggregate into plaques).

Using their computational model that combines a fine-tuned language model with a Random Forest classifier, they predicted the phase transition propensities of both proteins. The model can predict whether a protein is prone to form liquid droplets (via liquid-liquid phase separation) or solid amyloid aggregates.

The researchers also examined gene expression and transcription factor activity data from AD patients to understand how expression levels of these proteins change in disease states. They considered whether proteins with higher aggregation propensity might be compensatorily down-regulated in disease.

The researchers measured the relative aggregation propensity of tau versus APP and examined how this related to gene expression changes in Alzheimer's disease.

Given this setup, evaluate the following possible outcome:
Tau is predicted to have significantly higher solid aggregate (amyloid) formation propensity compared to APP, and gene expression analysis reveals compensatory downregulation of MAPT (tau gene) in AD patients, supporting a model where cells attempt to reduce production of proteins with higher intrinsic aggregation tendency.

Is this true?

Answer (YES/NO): NO